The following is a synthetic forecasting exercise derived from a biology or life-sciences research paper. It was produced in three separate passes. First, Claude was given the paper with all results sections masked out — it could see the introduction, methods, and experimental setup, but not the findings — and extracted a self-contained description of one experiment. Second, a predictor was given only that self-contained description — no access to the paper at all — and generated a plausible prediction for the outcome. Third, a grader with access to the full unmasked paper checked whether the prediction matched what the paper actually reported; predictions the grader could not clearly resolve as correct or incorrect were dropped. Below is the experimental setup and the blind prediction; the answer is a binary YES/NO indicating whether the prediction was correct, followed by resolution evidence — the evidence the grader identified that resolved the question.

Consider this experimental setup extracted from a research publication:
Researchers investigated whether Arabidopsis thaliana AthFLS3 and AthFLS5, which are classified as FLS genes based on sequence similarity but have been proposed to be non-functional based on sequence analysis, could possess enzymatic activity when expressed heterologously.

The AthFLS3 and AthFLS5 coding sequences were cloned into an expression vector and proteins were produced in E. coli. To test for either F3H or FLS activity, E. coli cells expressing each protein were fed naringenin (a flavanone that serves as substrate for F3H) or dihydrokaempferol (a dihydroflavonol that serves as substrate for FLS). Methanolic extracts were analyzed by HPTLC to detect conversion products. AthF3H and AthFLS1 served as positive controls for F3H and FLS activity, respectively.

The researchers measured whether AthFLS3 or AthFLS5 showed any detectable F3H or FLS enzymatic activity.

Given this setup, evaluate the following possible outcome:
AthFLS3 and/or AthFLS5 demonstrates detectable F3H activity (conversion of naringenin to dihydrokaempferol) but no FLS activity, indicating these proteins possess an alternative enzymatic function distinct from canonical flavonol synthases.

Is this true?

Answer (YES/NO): NO